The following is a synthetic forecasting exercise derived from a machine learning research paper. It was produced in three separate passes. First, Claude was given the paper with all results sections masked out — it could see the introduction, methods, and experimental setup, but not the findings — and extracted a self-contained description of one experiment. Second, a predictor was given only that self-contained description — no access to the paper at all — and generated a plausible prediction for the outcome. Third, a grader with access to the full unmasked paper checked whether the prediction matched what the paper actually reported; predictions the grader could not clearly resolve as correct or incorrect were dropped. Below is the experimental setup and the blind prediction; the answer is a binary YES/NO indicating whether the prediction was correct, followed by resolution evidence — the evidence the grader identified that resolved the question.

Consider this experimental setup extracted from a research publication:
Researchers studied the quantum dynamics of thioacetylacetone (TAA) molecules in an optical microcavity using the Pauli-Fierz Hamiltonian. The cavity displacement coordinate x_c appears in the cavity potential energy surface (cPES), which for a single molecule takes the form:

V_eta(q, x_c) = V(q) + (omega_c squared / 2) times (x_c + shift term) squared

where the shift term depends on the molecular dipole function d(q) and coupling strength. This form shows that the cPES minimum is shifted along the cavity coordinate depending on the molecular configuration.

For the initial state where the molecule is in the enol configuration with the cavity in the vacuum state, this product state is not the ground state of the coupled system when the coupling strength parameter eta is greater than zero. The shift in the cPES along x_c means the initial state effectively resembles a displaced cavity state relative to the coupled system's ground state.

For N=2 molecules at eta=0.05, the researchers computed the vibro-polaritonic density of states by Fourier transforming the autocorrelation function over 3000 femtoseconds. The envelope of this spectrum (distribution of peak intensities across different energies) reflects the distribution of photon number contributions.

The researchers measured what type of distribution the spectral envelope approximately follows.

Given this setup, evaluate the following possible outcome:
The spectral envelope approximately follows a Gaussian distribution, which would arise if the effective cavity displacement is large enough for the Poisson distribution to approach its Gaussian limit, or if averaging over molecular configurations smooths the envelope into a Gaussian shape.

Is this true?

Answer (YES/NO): NO